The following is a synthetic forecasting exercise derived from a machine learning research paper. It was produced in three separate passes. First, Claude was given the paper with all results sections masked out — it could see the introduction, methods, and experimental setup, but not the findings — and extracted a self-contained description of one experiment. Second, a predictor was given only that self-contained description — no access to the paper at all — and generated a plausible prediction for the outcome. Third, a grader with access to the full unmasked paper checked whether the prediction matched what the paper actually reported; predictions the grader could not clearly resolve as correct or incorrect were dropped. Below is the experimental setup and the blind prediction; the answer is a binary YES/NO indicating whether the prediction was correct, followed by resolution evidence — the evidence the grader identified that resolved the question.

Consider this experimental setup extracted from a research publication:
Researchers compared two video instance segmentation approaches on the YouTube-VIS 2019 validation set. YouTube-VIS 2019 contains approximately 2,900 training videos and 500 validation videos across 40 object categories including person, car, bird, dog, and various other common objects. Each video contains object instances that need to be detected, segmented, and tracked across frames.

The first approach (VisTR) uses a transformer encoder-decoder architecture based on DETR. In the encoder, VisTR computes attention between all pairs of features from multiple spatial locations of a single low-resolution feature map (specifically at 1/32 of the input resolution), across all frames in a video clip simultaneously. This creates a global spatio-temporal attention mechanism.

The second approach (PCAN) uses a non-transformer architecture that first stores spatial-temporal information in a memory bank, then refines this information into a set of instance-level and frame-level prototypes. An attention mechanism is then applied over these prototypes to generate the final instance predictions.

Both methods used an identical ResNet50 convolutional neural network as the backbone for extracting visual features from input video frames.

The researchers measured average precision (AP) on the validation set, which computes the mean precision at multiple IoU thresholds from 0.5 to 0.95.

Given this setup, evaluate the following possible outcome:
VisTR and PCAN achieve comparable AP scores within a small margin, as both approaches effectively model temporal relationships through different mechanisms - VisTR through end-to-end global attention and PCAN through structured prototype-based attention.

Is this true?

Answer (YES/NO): YES